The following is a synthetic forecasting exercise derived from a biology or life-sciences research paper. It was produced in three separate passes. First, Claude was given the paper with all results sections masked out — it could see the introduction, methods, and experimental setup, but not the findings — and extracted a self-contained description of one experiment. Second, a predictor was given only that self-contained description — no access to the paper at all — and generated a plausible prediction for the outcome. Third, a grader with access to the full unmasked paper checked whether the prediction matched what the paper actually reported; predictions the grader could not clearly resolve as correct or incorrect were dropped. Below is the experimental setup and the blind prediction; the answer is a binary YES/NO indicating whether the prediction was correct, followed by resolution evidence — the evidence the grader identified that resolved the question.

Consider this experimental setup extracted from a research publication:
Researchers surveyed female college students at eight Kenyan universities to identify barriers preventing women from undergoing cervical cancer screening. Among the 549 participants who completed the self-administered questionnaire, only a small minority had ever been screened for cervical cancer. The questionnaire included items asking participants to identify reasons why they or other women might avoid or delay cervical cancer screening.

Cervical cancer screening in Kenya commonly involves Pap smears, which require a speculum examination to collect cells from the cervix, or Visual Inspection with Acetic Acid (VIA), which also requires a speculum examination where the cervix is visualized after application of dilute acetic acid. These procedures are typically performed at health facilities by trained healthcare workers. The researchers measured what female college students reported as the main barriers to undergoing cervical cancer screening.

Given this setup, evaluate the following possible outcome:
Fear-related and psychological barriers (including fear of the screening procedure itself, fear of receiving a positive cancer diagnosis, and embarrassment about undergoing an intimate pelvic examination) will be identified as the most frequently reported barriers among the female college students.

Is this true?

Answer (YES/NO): NO